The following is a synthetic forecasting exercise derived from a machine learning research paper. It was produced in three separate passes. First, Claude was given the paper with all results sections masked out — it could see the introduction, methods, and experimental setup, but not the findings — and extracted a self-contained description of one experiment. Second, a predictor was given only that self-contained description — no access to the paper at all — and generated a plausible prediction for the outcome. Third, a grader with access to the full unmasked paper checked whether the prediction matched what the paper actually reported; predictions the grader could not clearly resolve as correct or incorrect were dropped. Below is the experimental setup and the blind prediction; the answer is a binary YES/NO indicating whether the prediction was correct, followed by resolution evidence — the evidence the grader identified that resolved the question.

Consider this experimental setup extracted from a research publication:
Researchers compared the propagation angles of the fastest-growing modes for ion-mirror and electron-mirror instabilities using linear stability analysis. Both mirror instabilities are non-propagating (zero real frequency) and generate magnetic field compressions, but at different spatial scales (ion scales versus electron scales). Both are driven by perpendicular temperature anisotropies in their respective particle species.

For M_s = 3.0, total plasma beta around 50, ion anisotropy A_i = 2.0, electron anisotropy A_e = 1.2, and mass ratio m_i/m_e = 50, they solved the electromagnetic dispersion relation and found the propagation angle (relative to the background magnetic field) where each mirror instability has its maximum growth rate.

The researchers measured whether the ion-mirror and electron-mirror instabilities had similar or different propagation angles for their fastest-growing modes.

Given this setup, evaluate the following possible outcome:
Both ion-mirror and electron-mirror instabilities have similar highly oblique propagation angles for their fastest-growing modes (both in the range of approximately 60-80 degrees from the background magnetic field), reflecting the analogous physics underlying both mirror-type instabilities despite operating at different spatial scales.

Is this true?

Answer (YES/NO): NO